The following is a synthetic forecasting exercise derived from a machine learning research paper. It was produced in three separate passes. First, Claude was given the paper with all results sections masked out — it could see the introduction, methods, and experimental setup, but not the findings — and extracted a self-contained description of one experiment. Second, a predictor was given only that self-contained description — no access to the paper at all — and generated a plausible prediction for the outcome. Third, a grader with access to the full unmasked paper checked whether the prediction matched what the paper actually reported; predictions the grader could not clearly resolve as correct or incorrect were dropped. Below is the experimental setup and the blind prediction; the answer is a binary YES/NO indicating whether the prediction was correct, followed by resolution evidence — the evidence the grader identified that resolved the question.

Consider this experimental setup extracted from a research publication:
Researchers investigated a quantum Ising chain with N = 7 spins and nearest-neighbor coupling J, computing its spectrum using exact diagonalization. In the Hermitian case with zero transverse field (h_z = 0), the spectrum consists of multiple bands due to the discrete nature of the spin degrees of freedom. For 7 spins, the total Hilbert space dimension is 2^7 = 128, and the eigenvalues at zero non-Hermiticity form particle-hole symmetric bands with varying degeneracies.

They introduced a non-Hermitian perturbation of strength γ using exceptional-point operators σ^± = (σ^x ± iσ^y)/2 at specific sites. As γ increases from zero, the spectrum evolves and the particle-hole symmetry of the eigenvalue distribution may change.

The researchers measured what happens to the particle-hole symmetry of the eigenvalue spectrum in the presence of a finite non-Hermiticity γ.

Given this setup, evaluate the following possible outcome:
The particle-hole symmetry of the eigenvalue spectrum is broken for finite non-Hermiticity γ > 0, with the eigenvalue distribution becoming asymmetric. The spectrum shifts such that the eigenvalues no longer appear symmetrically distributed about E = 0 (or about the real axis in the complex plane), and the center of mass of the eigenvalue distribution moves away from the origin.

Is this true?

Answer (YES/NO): YES